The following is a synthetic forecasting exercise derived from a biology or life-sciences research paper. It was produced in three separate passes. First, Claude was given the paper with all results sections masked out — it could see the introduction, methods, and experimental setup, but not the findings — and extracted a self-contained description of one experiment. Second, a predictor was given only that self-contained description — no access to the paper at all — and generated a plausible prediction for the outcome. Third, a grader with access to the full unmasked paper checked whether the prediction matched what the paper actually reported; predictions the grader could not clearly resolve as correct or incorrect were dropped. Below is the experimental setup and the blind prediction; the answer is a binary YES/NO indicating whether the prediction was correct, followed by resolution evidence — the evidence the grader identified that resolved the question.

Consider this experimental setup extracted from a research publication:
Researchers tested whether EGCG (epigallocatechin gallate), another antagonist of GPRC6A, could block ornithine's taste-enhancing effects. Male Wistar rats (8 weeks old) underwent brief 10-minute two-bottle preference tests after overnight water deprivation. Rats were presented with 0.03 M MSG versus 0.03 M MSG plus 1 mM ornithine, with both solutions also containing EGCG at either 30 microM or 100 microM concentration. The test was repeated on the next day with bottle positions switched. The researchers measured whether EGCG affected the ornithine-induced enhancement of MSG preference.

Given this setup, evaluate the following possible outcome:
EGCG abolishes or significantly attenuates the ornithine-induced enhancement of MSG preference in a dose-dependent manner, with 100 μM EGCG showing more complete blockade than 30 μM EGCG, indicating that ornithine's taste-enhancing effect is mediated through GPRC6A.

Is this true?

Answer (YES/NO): YES